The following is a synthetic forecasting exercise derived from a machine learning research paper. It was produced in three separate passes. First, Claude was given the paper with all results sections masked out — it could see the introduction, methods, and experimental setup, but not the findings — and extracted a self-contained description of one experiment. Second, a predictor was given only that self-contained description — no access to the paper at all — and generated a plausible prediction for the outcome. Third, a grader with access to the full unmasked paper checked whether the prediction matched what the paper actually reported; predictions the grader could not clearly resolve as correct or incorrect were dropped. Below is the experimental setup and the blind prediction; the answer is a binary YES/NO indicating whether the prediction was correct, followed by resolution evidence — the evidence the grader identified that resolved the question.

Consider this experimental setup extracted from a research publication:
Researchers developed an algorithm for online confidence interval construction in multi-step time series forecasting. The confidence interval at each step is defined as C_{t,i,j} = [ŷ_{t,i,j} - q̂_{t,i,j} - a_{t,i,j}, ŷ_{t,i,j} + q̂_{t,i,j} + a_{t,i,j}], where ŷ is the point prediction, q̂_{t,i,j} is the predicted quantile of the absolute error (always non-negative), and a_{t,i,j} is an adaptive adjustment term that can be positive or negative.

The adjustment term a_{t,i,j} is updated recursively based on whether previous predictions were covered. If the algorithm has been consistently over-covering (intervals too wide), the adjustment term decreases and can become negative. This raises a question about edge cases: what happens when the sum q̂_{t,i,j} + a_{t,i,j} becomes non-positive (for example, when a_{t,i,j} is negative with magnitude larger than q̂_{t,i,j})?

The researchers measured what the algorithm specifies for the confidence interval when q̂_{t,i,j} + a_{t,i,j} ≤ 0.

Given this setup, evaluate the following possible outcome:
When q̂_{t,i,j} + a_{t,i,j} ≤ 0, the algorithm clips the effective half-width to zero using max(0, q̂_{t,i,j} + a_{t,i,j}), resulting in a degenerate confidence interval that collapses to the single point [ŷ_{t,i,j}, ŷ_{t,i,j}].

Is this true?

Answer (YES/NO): NO